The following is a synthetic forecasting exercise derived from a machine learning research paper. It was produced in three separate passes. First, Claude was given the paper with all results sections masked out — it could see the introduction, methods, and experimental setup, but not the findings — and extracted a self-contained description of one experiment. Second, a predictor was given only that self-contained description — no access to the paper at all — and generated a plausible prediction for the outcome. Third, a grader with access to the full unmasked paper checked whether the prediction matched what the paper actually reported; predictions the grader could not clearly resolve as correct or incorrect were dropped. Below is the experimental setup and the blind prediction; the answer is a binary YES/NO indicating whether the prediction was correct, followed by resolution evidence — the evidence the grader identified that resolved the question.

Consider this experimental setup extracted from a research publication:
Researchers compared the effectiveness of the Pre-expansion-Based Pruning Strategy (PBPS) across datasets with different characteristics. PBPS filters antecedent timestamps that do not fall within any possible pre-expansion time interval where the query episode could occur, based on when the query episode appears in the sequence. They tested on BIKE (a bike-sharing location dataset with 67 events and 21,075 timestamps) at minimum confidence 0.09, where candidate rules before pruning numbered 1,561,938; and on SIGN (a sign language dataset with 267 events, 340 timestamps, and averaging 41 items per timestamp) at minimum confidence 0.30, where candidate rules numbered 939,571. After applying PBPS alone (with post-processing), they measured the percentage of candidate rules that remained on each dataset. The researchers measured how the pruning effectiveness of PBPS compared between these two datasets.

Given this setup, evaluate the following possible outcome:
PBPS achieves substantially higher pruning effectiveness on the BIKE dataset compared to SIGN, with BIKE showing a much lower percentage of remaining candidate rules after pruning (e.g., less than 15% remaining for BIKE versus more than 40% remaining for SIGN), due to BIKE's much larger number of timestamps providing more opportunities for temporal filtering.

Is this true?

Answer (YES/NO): NO